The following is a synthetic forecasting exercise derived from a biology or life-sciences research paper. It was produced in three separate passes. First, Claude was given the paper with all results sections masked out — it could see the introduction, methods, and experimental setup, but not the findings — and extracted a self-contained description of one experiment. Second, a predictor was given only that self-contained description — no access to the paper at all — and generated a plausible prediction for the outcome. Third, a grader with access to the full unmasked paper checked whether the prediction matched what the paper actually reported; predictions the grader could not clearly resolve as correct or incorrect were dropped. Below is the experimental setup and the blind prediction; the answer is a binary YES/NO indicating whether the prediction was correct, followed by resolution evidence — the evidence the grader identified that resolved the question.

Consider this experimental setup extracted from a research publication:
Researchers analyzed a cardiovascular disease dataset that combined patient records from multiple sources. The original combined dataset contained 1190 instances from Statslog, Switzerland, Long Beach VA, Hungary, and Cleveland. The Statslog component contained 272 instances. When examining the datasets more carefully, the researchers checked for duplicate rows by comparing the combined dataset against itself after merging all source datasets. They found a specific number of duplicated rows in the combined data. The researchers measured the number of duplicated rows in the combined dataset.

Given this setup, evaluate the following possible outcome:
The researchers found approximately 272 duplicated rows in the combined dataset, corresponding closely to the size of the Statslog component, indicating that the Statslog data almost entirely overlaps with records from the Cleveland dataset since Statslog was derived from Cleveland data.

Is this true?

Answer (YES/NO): NO